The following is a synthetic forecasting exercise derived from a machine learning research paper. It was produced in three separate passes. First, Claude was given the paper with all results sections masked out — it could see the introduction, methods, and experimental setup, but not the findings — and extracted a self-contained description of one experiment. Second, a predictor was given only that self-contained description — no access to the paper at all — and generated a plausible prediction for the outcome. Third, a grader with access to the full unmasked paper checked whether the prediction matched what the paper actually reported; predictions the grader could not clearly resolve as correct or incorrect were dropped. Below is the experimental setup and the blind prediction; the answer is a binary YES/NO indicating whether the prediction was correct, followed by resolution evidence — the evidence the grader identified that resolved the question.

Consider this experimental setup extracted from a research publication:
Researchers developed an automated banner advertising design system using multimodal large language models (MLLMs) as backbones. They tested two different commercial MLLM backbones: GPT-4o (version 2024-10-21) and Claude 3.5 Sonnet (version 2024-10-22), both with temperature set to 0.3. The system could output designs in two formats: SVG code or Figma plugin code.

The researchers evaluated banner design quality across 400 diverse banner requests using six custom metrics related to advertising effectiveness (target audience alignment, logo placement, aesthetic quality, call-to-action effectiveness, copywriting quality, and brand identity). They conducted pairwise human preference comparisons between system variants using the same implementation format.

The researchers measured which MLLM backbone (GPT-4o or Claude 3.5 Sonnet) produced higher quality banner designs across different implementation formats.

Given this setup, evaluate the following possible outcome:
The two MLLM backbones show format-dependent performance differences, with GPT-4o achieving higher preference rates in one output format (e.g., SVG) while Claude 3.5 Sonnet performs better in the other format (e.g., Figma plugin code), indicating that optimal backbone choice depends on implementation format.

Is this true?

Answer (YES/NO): NO